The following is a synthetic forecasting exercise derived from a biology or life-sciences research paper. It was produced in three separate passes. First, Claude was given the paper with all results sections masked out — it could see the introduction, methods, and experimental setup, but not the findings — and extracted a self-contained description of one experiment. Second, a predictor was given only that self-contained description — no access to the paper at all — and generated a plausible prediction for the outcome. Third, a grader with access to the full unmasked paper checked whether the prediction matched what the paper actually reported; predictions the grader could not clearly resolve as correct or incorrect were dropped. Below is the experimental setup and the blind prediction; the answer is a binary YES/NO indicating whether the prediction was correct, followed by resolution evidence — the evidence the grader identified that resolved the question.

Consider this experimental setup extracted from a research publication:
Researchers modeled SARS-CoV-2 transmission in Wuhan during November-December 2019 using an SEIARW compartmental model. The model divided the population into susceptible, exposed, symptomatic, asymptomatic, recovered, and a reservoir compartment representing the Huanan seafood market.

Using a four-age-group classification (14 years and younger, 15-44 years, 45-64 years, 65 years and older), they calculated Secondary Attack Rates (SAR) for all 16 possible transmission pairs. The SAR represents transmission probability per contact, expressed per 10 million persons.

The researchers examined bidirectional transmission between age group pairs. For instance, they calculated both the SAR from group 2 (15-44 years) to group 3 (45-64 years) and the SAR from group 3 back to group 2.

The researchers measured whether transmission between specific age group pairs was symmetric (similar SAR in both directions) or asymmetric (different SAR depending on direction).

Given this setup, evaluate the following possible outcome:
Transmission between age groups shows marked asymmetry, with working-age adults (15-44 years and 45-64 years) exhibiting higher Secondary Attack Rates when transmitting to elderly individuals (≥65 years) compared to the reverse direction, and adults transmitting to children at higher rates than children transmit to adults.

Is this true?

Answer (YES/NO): NO